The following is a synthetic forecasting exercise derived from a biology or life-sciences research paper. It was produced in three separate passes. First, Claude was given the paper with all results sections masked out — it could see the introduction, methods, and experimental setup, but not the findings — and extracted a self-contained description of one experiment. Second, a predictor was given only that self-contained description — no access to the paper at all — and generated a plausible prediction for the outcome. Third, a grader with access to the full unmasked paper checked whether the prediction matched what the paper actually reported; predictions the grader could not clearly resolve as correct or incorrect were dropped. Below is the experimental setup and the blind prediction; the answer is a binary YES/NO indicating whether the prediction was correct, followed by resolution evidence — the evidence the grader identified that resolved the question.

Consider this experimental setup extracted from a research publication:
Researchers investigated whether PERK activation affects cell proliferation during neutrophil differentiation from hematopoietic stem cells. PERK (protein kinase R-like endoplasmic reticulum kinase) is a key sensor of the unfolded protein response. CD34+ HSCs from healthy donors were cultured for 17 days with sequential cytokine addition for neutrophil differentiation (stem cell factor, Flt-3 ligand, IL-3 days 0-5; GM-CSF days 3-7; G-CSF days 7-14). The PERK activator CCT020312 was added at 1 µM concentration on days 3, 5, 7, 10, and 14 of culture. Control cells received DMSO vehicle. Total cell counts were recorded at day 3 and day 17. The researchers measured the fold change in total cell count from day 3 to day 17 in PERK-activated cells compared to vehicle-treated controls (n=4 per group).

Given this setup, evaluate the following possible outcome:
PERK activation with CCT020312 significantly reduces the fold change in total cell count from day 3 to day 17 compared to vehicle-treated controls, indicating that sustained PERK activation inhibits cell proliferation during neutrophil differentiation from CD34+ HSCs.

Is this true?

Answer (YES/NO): NO